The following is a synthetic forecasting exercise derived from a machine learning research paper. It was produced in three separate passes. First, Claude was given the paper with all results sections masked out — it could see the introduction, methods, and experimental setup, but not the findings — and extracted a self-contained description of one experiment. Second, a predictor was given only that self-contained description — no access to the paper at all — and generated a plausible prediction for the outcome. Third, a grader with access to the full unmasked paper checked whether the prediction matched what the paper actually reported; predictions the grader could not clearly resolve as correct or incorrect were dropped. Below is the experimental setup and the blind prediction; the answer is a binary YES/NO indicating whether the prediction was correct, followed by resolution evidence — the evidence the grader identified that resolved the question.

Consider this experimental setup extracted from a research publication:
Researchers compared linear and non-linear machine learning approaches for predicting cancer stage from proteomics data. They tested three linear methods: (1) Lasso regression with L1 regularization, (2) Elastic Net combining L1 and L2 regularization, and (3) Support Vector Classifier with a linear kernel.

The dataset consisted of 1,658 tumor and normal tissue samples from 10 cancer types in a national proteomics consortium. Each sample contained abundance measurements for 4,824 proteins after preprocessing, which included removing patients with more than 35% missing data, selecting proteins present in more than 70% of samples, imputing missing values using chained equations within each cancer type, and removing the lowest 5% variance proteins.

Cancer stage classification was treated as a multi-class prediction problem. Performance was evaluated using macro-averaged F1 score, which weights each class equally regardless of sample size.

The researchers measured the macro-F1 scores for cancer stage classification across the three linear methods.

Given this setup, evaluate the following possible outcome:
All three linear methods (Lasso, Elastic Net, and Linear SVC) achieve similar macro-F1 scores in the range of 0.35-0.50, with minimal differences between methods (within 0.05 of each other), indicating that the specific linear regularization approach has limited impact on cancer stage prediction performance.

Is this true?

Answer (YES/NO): NO